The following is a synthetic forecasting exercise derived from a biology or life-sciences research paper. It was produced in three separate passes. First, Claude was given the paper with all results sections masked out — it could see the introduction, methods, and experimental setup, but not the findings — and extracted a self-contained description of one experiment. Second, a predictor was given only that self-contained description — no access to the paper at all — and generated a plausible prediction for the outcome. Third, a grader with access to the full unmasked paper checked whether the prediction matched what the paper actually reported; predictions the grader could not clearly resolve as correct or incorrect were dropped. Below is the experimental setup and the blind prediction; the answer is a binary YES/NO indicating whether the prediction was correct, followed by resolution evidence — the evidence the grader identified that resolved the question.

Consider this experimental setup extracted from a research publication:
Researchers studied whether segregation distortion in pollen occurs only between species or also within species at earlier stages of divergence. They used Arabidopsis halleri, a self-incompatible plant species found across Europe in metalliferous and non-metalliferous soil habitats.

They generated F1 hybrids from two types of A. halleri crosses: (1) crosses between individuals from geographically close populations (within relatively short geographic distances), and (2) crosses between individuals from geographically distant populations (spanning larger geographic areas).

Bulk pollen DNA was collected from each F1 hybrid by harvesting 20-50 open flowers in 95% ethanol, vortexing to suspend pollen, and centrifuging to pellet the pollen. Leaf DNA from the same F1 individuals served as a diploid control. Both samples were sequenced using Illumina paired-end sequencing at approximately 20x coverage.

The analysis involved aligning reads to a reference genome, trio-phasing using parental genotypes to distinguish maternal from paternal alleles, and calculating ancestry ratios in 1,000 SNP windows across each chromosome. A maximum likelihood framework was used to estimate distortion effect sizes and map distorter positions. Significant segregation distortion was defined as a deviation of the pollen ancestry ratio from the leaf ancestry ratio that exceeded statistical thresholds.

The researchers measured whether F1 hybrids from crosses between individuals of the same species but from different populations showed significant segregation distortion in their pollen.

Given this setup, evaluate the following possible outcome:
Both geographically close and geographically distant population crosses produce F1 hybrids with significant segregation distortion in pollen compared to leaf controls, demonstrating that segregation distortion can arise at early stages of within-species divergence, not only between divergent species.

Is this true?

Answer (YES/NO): NO